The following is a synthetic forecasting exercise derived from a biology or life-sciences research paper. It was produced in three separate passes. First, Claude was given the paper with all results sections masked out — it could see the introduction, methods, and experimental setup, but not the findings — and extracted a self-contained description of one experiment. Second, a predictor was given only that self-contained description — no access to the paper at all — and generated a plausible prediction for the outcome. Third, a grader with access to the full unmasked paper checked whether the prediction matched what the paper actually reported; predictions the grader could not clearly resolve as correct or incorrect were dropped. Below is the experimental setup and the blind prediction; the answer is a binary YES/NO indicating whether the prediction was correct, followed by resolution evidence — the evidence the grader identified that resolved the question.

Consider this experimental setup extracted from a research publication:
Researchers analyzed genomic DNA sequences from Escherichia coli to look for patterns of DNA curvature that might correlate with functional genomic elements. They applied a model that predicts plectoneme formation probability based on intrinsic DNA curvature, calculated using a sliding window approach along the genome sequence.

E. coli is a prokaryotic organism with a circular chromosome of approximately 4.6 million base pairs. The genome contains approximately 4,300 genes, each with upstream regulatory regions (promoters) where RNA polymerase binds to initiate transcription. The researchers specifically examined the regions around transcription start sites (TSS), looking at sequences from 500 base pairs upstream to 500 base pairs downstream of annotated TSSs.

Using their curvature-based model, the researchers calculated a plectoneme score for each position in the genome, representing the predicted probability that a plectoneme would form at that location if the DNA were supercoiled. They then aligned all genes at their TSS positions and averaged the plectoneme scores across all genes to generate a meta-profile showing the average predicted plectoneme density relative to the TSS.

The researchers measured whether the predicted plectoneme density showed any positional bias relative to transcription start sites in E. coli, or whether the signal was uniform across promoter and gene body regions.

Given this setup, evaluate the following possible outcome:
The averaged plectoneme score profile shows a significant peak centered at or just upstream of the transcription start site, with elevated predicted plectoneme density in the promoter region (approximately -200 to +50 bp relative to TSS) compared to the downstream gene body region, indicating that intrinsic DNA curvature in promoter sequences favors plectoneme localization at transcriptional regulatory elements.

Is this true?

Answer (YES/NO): YES